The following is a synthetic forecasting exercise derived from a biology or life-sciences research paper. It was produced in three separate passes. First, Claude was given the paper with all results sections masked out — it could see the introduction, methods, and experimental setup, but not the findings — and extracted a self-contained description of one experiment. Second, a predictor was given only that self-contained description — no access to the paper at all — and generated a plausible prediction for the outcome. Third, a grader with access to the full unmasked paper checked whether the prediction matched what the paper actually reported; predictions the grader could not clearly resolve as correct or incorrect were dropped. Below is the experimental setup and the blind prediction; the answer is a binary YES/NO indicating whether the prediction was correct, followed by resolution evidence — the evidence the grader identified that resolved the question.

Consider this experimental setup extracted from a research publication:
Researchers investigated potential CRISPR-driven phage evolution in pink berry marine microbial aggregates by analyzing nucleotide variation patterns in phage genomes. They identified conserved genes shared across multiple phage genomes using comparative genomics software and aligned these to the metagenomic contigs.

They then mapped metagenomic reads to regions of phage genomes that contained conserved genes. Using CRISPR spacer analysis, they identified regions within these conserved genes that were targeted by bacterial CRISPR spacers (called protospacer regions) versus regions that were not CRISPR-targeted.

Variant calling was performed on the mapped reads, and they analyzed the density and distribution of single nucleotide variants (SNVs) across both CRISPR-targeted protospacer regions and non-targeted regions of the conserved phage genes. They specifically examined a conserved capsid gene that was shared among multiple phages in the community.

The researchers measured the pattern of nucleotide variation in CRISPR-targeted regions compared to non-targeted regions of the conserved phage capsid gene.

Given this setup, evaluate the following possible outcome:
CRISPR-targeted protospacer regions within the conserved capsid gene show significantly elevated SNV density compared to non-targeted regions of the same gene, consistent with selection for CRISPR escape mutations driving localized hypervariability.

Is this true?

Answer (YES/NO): YES